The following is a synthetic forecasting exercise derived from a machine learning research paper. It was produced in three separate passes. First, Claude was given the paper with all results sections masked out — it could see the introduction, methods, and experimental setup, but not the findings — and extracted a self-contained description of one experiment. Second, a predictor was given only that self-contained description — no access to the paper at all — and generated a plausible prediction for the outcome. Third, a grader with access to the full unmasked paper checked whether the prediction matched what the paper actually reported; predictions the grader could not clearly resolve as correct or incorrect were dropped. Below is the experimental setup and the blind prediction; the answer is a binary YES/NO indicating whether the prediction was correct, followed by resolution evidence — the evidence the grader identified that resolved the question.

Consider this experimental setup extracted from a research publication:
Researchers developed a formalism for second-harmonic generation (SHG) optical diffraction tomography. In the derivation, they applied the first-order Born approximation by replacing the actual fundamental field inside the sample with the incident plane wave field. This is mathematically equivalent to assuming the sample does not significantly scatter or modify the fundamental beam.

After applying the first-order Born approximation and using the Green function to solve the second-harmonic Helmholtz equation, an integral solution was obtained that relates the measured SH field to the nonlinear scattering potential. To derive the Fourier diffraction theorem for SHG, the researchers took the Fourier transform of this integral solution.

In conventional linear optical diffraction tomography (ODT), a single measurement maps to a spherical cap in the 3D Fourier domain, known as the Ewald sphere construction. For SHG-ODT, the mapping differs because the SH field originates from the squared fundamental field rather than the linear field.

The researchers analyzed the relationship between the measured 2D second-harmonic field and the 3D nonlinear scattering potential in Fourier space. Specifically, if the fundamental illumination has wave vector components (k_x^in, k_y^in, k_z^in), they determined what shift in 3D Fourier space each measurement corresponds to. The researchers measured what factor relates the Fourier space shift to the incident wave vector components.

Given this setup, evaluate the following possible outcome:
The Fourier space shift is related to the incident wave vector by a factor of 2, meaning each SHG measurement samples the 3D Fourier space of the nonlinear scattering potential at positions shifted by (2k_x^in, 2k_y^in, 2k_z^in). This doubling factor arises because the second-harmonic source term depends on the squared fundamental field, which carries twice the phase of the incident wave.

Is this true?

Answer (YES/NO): YES